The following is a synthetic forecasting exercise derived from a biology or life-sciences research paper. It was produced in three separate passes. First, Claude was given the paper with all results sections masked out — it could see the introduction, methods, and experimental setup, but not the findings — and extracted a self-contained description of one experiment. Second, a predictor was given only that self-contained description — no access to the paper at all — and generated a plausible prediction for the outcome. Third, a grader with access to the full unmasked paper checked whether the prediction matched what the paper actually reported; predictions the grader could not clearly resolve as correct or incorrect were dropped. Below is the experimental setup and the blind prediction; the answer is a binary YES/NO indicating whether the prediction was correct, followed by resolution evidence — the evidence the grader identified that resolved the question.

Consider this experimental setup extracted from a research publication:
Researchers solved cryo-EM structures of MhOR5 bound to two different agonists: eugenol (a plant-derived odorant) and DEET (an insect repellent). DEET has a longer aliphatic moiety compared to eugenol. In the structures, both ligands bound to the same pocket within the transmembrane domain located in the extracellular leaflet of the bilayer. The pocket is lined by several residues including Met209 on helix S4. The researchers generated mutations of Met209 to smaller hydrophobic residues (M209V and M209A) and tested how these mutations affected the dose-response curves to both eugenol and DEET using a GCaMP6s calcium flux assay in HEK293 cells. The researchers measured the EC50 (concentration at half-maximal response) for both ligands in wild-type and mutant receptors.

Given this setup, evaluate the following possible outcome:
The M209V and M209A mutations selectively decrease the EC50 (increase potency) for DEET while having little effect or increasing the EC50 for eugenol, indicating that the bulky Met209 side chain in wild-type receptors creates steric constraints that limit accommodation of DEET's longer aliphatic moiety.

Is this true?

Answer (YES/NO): YES